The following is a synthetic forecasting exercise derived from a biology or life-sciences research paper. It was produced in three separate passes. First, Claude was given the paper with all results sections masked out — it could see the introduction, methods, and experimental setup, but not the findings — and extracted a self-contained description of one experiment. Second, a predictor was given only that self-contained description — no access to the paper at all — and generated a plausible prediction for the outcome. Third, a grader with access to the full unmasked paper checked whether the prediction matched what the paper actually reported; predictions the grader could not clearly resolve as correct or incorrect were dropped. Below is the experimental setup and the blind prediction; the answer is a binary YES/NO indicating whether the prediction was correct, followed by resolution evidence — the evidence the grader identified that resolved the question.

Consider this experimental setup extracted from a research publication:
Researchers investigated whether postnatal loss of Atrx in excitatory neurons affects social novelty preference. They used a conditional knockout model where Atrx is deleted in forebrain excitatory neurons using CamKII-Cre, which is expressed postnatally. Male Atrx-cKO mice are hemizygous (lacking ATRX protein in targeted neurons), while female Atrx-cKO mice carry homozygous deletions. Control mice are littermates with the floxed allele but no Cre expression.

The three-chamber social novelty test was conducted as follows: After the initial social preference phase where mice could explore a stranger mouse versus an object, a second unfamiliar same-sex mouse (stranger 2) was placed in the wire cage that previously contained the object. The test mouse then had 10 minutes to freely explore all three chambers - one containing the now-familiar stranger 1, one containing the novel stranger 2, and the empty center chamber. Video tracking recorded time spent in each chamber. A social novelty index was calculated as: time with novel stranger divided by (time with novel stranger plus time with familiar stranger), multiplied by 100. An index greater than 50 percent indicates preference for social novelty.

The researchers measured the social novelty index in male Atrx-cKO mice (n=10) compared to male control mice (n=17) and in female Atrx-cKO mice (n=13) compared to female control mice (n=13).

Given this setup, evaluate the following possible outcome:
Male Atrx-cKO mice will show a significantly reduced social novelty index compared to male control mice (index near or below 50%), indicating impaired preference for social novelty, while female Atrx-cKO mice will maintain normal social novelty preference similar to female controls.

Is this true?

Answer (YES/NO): NO